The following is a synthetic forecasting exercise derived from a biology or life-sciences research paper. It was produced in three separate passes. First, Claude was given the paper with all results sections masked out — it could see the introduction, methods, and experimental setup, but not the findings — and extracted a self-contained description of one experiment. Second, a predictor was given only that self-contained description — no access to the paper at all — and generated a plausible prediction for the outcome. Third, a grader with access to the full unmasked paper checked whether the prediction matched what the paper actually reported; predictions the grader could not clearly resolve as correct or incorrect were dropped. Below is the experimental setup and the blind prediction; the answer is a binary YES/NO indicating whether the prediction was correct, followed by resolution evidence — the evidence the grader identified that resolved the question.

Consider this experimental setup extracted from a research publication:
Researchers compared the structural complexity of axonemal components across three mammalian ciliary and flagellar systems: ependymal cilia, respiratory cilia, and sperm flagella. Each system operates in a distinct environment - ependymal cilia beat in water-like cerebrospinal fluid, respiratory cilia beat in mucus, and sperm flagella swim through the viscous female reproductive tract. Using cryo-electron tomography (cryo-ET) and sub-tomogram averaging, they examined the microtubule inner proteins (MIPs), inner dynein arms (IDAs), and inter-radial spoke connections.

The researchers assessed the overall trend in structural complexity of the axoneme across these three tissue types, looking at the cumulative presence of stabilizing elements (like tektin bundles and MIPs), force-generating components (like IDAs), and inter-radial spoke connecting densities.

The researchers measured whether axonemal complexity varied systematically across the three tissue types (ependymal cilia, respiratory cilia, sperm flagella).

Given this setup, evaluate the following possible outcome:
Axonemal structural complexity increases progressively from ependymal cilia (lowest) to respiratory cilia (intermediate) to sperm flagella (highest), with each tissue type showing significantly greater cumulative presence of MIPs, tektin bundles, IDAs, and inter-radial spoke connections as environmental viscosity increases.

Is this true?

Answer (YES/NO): NO